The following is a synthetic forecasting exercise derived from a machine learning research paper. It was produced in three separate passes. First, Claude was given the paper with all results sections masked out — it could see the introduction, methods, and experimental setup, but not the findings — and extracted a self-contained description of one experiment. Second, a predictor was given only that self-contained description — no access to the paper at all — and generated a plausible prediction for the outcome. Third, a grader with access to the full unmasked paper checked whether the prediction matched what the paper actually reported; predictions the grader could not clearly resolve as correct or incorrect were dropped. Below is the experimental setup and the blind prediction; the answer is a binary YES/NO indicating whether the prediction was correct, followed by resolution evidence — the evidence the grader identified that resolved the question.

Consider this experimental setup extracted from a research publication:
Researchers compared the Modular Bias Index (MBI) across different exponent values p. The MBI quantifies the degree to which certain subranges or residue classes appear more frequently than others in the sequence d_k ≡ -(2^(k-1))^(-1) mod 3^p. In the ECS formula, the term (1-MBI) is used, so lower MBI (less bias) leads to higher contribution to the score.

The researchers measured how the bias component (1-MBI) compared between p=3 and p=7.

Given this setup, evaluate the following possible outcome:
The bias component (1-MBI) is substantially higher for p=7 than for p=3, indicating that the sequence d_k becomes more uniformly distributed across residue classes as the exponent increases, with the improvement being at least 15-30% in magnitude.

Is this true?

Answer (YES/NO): YES